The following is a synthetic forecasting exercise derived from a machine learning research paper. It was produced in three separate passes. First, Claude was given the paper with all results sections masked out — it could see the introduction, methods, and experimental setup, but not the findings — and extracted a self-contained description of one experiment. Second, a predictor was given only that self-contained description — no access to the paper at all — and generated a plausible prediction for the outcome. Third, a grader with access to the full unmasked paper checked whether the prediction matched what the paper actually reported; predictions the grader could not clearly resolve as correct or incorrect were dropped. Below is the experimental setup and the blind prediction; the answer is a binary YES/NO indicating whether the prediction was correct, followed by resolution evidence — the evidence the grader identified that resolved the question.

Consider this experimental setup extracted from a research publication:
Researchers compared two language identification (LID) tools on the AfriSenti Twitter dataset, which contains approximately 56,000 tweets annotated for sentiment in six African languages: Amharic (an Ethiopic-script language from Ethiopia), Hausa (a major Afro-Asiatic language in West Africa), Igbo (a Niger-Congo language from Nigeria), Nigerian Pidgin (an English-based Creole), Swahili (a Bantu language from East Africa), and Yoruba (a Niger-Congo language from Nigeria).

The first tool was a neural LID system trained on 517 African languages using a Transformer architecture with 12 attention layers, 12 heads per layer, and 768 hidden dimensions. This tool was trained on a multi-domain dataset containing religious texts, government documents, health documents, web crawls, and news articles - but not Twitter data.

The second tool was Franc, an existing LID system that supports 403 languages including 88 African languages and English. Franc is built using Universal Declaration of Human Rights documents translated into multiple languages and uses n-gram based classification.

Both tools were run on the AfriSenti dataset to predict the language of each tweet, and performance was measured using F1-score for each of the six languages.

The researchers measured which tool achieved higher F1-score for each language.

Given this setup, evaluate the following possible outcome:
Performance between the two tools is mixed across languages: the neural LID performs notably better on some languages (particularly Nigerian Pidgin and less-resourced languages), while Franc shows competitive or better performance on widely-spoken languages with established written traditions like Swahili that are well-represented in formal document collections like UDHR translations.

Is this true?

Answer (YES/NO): NO